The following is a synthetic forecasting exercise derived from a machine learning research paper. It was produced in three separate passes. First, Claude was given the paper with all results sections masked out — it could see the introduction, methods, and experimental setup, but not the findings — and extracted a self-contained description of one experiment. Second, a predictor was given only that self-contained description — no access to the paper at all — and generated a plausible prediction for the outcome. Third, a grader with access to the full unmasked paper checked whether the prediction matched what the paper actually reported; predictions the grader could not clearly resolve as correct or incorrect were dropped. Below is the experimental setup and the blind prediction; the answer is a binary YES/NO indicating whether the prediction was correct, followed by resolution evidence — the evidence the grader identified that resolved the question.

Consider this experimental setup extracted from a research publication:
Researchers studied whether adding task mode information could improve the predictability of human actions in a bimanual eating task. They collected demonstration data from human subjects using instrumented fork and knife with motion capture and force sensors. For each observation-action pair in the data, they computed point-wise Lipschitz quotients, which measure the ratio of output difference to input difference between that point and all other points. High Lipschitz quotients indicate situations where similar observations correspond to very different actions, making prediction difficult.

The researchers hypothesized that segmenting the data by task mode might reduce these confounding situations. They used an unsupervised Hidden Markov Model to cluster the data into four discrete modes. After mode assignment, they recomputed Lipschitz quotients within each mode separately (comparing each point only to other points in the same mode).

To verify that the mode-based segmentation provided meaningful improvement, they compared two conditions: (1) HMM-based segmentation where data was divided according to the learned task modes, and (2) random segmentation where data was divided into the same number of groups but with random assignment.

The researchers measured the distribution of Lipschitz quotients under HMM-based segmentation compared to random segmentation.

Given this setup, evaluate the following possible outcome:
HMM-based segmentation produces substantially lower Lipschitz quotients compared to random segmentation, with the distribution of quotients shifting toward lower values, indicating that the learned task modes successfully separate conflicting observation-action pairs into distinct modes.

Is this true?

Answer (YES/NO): YES